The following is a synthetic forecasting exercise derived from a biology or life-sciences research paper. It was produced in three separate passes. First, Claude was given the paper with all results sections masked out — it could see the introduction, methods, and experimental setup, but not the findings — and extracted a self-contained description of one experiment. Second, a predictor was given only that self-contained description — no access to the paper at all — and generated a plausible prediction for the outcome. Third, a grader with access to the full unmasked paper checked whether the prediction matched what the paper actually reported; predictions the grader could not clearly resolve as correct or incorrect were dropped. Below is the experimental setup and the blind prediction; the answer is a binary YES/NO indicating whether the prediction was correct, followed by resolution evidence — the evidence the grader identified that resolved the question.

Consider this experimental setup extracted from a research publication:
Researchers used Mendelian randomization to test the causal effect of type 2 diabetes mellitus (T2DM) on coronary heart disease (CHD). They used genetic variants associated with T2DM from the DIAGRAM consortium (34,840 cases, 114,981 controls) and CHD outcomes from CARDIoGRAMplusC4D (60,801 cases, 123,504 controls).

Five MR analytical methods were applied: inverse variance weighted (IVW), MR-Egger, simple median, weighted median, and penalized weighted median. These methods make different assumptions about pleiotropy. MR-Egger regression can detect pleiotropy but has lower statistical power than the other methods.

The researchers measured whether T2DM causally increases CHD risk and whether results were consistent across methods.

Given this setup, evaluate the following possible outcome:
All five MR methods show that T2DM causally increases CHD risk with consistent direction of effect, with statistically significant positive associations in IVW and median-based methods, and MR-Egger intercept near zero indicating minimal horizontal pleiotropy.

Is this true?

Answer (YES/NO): NO